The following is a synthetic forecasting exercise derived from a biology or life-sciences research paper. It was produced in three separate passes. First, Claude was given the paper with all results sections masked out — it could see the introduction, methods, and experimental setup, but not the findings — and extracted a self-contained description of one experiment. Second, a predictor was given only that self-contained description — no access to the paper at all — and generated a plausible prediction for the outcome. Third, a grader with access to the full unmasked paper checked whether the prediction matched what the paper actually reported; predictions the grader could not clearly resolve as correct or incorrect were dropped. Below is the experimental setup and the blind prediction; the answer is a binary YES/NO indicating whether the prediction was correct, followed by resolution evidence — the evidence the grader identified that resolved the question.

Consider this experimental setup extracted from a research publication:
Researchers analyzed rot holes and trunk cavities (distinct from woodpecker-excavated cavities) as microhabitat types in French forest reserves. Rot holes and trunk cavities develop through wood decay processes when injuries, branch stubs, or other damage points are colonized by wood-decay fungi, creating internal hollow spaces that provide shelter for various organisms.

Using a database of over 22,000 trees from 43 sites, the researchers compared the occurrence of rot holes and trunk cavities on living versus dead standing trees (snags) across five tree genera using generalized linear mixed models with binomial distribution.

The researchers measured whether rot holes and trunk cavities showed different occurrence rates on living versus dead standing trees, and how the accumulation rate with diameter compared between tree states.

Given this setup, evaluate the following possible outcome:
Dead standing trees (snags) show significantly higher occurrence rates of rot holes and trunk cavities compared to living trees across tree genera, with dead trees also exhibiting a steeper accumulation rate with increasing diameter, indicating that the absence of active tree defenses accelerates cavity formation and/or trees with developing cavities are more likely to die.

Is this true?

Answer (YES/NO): NO